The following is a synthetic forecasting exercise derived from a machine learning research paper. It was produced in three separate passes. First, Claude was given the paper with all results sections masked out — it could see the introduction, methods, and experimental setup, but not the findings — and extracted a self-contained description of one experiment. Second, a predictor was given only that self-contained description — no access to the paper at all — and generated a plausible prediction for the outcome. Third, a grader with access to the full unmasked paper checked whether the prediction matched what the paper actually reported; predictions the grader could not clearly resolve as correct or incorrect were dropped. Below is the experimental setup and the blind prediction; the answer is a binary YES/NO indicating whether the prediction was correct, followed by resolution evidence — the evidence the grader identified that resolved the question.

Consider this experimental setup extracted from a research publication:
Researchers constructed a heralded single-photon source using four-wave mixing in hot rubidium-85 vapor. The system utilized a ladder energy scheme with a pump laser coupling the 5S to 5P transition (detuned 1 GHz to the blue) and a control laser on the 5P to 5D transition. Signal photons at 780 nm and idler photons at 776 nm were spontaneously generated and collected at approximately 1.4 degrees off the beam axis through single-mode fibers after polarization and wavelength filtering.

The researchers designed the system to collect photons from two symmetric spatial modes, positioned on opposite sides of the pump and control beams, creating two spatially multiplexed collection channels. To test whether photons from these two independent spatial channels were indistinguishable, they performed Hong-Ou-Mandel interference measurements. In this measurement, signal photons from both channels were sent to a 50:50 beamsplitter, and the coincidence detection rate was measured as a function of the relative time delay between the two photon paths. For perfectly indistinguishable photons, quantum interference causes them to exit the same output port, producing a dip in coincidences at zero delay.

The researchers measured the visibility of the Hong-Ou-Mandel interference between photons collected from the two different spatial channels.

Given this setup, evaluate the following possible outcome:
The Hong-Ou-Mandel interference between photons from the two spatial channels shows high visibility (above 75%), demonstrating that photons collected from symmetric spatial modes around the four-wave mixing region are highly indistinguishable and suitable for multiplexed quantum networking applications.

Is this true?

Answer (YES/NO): YES